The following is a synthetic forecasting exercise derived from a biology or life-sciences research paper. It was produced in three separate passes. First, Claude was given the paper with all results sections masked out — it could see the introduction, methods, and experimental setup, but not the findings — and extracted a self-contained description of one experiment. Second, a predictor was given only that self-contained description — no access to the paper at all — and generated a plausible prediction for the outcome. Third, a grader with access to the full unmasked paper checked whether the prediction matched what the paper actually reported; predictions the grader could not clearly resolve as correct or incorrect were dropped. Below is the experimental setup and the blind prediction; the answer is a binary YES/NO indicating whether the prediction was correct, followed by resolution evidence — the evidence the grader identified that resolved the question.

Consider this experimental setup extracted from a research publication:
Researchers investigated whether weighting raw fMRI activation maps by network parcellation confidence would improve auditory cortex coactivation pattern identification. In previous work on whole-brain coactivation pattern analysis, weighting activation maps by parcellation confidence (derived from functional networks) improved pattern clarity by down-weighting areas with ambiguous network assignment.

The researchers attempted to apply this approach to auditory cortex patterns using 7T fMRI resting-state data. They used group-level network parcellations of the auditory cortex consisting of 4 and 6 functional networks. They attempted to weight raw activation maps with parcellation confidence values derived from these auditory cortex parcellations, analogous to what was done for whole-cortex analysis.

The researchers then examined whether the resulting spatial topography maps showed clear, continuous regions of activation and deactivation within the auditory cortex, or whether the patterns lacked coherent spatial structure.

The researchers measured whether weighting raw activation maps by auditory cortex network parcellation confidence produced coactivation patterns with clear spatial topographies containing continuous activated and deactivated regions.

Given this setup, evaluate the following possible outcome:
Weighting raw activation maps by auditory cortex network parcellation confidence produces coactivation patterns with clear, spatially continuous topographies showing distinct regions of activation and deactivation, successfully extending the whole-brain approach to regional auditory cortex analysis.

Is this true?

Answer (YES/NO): NO